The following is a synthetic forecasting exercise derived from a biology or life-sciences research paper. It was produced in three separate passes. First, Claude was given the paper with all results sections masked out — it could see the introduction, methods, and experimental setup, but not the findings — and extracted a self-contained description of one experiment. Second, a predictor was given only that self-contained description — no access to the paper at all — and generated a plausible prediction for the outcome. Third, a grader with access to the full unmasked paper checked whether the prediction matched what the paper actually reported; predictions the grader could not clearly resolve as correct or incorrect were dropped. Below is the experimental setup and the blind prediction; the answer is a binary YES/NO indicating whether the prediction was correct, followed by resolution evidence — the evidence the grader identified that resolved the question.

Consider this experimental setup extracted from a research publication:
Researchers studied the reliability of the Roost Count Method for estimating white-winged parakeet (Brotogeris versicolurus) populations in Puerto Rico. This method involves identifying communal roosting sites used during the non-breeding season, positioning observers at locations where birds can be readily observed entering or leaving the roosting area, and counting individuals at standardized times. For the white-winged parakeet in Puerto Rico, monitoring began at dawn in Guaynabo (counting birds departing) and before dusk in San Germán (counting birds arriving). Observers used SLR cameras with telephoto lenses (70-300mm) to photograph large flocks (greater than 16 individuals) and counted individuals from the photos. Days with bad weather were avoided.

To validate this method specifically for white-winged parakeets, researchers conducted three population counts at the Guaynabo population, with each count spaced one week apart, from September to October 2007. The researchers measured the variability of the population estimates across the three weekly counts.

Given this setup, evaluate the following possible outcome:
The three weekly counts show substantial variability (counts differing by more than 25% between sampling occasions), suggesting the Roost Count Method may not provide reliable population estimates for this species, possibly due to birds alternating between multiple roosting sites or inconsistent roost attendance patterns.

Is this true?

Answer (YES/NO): NO